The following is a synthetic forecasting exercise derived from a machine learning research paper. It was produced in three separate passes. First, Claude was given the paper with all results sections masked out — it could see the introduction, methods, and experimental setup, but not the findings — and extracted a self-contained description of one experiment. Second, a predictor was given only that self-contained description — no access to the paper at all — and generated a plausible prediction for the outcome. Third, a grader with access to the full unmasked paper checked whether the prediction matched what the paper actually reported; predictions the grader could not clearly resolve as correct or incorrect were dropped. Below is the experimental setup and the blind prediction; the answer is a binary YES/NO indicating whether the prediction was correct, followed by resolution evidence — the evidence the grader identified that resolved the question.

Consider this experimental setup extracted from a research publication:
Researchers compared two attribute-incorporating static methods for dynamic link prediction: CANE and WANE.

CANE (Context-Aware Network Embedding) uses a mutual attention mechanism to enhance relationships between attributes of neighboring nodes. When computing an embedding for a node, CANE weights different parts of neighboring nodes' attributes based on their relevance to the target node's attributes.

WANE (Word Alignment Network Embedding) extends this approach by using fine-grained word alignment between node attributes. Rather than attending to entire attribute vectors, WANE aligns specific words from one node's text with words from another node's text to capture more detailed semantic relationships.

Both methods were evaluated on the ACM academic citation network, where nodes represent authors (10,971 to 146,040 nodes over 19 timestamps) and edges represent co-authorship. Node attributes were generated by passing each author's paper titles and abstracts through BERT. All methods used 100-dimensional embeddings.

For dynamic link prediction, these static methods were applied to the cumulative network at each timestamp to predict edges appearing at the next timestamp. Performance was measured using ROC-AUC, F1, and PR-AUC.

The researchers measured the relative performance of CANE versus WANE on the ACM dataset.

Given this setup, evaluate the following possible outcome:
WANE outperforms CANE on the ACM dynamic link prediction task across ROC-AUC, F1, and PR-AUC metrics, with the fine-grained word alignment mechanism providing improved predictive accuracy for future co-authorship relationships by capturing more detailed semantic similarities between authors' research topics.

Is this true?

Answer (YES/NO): YES